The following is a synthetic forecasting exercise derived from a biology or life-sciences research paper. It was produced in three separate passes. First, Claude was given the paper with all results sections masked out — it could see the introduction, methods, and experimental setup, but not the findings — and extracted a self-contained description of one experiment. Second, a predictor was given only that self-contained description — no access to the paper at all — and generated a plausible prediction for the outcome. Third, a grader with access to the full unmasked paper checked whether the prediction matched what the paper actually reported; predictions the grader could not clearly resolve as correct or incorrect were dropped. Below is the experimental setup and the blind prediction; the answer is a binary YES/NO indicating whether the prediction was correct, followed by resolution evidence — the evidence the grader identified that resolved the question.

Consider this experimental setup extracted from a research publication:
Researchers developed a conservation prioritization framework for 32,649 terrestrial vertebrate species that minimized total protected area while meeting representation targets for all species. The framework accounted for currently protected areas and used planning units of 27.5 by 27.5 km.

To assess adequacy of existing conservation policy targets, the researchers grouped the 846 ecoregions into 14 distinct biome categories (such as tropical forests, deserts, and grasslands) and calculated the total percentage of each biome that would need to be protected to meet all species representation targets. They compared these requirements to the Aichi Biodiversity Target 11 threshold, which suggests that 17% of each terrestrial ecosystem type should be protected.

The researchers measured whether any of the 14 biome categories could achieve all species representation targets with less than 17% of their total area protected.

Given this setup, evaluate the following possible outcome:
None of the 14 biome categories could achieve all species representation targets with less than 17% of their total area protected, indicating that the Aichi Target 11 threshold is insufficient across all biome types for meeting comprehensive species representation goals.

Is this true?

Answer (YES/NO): YES